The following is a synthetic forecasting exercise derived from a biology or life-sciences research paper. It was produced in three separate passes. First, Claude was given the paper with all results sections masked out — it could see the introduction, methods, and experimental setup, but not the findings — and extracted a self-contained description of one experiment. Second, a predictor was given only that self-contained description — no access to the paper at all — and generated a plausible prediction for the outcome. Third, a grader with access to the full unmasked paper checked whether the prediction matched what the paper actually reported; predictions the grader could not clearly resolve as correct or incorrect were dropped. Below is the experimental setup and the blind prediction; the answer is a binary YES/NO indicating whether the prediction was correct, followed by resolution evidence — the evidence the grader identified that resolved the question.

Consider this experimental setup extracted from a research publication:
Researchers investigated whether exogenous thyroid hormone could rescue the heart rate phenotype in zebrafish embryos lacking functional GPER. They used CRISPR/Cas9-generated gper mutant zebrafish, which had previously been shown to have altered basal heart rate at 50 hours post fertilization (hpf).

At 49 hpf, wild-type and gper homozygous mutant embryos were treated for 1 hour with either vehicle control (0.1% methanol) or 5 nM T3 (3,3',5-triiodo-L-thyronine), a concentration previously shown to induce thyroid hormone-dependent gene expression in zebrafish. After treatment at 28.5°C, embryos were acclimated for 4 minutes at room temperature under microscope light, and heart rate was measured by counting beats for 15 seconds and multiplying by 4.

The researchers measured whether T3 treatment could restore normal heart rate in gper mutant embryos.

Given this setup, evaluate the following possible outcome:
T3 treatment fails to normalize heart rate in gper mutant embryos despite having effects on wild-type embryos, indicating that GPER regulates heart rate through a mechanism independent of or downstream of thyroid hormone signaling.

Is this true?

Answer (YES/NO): NO